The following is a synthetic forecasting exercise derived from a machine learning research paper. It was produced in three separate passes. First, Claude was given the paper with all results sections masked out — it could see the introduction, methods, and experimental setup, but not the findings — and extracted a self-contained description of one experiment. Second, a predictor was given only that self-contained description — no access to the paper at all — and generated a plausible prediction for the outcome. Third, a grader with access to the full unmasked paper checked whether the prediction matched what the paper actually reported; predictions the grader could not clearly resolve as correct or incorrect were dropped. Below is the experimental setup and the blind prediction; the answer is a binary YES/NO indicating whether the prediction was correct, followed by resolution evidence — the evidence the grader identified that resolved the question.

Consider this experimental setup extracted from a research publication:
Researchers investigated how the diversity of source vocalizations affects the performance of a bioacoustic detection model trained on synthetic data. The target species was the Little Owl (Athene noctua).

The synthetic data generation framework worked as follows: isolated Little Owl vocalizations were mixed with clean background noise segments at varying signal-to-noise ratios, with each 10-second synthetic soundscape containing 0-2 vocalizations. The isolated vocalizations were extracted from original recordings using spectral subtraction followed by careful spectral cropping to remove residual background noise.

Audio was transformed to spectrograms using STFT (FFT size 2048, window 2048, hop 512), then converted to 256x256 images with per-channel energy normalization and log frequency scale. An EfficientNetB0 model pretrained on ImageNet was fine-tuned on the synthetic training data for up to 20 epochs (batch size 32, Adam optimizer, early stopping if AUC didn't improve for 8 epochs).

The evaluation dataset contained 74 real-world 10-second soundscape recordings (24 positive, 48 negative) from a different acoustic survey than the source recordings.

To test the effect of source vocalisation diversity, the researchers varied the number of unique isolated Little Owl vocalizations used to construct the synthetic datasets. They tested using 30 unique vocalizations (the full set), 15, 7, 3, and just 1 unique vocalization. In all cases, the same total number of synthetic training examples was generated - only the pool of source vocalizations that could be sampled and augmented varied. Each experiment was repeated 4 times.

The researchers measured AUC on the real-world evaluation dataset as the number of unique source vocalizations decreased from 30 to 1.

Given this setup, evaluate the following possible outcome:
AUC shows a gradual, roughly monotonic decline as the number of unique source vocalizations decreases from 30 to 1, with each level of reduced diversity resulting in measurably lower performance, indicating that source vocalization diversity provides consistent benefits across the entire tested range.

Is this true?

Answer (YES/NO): NO